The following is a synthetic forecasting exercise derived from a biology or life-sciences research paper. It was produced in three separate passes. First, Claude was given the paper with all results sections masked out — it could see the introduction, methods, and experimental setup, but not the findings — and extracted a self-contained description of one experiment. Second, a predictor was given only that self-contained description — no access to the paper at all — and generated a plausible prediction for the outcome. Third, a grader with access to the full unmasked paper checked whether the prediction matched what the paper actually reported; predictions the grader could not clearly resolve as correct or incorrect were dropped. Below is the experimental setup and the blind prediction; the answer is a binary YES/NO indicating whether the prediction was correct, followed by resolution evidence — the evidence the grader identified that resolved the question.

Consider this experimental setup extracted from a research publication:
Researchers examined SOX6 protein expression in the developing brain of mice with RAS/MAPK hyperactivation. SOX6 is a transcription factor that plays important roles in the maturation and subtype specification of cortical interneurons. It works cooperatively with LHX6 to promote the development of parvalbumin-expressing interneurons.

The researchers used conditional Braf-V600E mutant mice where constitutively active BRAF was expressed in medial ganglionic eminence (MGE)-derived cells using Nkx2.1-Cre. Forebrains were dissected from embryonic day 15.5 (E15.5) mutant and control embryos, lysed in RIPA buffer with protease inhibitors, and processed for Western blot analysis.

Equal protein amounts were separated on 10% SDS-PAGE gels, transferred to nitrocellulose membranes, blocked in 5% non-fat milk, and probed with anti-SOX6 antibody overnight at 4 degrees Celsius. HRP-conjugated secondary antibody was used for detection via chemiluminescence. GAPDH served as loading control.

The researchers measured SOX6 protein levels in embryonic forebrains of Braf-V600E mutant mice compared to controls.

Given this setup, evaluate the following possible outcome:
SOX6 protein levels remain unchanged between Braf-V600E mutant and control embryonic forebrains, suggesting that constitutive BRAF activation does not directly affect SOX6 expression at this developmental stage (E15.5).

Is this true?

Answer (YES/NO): NO